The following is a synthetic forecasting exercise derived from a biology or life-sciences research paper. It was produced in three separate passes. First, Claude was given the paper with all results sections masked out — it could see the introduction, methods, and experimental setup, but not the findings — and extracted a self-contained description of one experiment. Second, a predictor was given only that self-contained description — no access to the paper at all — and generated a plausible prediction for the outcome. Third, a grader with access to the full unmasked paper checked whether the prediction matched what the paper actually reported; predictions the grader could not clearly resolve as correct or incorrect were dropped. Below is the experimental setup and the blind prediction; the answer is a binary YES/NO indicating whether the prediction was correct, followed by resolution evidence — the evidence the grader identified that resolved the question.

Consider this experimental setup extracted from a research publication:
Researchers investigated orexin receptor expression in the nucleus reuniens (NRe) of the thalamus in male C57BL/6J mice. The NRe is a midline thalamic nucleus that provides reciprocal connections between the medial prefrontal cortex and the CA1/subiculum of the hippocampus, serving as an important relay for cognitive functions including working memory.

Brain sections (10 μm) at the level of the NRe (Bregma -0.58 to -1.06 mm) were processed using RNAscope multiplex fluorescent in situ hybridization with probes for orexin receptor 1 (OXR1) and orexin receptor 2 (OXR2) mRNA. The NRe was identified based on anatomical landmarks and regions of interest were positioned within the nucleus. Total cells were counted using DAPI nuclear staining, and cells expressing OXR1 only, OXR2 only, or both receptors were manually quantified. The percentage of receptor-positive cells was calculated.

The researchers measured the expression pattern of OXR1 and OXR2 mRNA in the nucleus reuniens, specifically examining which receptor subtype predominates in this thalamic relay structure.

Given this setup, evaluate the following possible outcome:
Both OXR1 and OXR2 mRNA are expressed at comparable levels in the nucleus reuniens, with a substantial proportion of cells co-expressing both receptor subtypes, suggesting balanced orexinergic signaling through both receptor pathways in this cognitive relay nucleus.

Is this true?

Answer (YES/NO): NO